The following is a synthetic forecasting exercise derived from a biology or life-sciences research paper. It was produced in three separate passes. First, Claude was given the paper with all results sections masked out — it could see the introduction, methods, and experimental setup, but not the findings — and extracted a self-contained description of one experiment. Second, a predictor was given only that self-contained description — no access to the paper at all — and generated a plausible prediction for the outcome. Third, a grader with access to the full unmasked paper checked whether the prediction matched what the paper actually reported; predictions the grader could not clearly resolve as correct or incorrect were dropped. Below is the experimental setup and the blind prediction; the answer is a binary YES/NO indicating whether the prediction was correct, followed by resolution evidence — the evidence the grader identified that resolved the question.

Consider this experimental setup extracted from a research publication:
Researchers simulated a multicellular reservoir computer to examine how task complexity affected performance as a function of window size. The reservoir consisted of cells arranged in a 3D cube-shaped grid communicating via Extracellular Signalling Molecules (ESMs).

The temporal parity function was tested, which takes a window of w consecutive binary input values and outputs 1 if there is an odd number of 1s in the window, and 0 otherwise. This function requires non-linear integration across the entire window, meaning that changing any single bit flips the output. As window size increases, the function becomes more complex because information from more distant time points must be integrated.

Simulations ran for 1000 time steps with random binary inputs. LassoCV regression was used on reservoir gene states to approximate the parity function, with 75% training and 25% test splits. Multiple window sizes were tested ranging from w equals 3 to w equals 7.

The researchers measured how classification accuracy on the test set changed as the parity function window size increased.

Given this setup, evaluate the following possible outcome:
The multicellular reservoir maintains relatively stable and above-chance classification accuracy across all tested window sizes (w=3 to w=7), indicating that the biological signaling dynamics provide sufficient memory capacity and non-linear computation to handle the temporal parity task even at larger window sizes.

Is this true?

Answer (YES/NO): NO